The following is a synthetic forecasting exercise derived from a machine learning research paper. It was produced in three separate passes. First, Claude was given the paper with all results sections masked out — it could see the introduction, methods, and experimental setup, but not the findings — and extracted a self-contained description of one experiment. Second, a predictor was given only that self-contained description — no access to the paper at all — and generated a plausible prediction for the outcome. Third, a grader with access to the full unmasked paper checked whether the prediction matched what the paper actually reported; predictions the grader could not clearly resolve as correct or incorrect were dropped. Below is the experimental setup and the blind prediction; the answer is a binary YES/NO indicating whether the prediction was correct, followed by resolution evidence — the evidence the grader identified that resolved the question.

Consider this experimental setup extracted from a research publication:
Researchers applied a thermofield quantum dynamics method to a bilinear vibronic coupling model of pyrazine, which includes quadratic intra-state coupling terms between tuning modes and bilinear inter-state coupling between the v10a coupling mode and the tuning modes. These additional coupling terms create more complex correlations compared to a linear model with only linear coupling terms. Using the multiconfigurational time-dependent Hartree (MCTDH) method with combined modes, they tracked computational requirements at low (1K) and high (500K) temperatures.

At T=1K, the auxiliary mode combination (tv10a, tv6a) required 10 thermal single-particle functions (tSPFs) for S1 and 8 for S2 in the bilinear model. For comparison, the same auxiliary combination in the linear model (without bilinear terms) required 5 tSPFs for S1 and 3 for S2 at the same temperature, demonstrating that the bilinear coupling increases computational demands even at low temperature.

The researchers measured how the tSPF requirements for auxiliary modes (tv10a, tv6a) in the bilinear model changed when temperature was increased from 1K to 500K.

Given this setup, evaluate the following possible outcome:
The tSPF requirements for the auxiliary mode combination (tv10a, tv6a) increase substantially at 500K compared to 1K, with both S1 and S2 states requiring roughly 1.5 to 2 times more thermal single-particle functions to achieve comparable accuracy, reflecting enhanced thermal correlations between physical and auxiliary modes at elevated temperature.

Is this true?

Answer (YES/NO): NO